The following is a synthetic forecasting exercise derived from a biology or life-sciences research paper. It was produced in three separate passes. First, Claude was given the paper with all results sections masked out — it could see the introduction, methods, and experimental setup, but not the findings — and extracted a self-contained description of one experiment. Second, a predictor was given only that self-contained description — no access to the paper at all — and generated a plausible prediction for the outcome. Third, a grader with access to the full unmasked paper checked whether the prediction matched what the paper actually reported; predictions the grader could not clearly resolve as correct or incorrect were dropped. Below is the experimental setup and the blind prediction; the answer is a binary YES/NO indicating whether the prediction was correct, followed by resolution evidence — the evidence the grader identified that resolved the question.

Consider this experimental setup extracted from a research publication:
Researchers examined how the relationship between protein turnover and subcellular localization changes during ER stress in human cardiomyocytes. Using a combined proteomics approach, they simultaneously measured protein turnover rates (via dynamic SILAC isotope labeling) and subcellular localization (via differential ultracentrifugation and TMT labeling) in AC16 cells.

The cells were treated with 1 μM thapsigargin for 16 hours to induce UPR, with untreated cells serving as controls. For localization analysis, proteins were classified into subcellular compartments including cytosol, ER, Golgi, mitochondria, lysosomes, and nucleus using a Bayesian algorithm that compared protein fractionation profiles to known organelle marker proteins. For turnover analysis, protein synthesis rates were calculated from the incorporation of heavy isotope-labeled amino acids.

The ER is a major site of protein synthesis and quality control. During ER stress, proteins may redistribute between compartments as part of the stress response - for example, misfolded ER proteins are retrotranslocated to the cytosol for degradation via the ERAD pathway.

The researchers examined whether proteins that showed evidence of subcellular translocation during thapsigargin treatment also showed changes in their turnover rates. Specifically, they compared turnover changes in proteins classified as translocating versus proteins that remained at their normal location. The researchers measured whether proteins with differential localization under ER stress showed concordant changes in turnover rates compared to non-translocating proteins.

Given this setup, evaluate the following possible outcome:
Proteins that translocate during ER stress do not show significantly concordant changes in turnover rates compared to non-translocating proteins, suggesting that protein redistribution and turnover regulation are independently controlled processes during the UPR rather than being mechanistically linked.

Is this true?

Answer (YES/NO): NO